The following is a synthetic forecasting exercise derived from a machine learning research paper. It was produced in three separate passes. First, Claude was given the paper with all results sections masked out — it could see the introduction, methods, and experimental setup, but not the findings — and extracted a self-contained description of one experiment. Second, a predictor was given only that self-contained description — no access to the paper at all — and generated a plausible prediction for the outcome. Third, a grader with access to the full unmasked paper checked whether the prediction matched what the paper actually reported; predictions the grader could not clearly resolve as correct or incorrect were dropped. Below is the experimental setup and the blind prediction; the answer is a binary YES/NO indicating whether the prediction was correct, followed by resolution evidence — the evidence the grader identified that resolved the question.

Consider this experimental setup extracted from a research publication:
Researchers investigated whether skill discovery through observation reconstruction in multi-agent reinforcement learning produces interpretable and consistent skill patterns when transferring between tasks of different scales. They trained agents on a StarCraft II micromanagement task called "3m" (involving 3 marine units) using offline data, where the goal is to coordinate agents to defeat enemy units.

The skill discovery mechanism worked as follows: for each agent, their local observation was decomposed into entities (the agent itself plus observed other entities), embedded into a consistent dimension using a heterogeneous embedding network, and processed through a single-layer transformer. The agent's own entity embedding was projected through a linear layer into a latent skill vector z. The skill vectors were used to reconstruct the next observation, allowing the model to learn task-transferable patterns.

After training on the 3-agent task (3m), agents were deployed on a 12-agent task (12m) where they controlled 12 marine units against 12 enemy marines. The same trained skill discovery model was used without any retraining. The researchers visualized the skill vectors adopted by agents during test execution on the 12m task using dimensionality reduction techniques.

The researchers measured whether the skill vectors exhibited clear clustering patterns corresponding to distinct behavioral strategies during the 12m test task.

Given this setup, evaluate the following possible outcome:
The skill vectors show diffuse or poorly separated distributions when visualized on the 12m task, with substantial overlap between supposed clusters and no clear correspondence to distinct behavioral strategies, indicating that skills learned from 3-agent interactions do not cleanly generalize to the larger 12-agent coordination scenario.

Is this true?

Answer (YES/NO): NO